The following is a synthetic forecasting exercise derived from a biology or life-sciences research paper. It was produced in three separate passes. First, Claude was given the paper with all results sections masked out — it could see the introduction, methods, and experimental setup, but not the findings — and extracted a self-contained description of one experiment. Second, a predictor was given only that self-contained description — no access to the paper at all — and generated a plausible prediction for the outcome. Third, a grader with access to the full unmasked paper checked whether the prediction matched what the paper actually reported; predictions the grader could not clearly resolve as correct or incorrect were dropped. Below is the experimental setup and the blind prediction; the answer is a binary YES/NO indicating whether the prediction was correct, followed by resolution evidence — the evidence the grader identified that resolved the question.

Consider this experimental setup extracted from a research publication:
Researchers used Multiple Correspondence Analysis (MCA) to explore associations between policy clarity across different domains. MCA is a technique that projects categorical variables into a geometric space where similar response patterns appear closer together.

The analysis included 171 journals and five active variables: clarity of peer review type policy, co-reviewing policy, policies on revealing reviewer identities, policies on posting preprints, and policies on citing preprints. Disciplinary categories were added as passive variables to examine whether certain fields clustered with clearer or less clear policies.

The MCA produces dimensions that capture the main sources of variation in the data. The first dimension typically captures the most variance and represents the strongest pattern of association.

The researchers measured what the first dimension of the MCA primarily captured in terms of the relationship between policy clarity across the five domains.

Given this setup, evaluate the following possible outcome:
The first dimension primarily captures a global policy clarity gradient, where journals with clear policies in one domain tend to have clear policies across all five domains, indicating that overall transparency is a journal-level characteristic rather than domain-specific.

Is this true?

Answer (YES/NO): YES